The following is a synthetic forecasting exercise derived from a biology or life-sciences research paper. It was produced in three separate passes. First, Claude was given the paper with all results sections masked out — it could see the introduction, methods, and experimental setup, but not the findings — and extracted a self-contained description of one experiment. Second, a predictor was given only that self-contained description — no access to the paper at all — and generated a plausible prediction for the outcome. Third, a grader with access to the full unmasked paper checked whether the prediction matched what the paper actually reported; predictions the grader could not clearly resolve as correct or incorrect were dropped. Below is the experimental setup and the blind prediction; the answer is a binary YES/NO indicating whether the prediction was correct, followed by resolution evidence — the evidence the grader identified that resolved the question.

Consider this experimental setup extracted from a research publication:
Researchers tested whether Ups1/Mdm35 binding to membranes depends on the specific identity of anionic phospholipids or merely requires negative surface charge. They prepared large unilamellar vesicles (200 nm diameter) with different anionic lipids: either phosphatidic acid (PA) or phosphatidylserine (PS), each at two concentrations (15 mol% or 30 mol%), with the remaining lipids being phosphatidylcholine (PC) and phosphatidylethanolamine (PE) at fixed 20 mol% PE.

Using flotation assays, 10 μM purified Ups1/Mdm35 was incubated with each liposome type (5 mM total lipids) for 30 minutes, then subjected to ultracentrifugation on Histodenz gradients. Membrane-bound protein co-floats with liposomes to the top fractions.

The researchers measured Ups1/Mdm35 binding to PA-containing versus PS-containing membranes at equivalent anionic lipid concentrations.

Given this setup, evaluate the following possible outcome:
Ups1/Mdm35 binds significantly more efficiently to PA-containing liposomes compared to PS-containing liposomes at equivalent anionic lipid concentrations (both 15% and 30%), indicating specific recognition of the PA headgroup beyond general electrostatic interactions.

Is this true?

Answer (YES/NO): NO